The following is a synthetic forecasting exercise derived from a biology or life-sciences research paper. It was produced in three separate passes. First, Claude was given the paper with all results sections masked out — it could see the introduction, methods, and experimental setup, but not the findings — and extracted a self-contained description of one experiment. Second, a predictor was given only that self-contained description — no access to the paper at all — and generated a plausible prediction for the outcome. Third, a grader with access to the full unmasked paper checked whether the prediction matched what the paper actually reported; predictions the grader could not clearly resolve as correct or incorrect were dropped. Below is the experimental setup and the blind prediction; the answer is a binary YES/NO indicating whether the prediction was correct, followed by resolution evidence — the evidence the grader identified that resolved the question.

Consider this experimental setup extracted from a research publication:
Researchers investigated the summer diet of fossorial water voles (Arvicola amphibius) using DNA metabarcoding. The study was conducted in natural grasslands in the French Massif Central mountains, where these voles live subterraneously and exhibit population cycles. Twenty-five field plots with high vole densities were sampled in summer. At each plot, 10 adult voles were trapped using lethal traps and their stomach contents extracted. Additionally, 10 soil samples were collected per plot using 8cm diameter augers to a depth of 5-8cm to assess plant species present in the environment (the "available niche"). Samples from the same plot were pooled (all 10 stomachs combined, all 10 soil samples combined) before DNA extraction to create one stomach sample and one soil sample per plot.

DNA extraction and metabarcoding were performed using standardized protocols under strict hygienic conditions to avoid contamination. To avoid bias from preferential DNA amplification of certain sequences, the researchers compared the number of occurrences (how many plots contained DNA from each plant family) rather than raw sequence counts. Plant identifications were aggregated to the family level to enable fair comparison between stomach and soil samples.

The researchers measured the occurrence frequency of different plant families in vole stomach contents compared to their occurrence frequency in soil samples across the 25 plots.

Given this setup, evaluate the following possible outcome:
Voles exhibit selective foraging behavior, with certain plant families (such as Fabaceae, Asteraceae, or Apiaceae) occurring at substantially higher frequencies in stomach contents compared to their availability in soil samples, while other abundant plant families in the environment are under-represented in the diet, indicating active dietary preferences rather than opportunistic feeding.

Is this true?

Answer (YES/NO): NO